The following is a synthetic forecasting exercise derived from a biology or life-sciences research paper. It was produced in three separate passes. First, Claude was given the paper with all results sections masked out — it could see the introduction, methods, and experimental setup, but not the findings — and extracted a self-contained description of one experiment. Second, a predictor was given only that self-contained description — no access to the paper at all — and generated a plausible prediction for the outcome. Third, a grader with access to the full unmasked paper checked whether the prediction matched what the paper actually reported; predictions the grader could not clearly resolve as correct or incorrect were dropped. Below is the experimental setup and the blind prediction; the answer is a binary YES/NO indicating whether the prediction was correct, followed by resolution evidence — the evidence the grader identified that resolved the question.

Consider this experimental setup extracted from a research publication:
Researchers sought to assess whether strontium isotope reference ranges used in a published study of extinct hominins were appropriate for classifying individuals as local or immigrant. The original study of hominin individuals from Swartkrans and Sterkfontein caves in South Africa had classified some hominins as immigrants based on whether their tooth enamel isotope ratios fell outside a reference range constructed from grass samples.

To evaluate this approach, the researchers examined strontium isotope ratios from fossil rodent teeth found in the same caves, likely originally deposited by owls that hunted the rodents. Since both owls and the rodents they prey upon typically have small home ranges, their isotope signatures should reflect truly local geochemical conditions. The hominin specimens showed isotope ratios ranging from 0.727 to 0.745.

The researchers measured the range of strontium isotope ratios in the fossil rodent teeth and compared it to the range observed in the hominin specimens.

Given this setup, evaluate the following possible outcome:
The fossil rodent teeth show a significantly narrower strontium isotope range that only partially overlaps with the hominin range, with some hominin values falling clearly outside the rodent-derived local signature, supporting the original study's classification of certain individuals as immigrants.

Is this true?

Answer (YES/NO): NO